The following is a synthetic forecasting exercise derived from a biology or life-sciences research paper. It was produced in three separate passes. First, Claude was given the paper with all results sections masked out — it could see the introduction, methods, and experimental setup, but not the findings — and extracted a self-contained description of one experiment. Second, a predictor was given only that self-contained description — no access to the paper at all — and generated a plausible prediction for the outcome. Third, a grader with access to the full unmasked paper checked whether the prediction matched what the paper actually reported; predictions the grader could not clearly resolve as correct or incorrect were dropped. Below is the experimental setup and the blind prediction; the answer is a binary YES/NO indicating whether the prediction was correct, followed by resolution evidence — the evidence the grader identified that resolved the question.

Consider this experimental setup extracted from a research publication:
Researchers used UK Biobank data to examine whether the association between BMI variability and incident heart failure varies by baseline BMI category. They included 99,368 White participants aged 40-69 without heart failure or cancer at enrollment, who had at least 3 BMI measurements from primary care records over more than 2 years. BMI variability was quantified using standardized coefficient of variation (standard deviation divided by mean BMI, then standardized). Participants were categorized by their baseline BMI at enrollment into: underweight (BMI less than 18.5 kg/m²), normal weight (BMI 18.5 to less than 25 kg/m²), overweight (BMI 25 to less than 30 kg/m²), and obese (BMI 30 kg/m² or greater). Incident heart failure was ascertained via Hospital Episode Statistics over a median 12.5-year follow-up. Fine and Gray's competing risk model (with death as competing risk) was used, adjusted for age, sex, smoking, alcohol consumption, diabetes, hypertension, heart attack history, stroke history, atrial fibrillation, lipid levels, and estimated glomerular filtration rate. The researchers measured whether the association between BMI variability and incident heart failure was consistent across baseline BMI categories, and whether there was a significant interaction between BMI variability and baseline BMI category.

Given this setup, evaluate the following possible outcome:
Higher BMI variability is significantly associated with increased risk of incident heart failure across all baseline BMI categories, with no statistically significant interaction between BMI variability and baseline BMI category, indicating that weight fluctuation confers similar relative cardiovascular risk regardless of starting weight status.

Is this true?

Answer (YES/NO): YES